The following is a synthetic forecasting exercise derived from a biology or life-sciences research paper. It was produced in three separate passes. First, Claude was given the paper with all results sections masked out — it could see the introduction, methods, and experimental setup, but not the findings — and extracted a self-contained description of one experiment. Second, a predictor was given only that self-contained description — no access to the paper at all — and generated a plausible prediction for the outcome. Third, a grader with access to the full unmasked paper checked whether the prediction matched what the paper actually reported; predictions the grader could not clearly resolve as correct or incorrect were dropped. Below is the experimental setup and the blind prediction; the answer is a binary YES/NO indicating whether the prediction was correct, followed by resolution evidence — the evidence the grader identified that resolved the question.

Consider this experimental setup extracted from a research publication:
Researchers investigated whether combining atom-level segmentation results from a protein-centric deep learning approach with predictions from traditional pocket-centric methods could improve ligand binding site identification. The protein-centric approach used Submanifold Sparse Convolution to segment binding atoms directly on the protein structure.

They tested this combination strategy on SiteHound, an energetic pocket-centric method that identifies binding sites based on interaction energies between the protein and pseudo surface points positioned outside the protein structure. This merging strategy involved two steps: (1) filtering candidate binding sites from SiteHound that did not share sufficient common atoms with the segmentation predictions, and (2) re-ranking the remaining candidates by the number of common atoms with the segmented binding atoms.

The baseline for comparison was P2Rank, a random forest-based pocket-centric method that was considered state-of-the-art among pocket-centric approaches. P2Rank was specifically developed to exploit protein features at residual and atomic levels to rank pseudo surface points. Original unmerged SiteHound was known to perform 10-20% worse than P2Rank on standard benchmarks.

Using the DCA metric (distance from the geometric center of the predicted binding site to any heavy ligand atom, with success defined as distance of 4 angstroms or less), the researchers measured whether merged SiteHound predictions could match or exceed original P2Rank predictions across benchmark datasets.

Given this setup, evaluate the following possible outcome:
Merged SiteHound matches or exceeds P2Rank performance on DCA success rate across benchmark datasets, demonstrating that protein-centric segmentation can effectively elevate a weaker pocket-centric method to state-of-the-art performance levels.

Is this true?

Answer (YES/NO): YES